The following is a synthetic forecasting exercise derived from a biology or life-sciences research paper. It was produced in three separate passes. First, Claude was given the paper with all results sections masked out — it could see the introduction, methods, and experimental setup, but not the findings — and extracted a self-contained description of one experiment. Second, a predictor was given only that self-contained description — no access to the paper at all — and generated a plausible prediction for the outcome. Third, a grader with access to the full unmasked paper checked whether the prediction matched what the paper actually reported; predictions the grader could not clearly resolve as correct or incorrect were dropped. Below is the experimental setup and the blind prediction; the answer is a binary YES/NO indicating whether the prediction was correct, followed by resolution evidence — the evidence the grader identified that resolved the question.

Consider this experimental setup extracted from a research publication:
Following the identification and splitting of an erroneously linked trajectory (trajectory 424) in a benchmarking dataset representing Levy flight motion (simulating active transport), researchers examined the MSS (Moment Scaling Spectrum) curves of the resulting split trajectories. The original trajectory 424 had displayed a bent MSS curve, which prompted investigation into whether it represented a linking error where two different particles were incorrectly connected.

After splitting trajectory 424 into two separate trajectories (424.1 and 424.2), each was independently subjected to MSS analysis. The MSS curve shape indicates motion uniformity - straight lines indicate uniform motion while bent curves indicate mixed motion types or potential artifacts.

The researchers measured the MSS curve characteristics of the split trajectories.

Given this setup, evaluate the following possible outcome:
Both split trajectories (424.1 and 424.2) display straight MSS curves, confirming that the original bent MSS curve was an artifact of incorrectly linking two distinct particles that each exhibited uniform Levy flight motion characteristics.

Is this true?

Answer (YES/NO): NO